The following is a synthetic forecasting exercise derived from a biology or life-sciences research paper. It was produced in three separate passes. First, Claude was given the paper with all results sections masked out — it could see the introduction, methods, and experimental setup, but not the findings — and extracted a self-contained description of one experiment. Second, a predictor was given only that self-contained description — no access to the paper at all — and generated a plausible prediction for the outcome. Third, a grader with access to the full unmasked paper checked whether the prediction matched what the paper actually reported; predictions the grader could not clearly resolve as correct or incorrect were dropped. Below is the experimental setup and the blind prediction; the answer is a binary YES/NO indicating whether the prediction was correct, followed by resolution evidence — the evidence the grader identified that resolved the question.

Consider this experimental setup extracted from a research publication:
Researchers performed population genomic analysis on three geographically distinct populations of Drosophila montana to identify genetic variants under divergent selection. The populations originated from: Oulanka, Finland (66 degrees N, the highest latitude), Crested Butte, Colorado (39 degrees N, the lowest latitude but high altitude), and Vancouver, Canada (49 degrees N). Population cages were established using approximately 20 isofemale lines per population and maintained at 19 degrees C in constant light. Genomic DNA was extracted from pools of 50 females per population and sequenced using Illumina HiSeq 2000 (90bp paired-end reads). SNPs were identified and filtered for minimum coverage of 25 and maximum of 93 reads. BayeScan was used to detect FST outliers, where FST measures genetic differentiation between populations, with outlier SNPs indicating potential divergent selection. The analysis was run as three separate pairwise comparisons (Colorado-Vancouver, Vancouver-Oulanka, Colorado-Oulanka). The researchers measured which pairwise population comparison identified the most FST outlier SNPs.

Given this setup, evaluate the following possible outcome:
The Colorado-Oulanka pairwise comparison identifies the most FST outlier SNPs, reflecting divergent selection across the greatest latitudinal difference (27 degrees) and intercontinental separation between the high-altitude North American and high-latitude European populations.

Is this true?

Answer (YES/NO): YES